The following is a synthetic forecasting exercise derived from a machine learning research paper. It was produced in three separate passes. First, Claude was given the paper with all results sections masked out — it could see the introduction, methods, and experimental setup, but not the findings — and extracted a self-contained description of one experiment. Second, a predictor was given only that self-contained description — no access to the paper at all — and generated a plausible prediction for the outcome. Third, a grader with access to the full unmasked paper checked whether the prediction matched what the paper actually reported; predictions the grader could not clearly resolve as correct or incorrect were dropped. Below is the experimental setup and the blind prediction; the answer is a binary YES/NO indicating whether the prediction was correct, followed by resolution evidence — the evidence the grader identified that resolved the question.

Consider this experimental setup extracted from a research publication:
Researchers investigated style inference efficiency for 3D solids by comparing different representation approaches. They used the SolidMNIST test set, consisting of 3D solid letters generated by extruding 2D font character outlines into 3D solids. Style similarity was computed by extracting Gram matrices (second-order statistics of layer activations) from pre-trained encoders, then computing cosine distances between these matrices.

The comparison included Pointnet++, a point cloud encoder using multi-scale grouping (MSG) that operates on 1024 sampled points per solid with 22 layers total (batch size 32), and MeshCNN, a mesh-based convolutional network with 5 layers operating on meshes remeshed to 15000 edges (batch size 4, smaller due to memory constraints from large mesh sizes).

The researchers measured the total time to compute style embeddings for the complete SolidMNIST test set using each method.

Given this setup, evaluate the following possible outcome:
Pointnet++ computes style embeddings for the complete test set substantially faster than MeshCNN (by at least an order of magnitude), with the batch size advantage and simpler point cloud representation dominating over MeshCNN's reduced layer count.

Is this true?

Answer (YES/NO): NO